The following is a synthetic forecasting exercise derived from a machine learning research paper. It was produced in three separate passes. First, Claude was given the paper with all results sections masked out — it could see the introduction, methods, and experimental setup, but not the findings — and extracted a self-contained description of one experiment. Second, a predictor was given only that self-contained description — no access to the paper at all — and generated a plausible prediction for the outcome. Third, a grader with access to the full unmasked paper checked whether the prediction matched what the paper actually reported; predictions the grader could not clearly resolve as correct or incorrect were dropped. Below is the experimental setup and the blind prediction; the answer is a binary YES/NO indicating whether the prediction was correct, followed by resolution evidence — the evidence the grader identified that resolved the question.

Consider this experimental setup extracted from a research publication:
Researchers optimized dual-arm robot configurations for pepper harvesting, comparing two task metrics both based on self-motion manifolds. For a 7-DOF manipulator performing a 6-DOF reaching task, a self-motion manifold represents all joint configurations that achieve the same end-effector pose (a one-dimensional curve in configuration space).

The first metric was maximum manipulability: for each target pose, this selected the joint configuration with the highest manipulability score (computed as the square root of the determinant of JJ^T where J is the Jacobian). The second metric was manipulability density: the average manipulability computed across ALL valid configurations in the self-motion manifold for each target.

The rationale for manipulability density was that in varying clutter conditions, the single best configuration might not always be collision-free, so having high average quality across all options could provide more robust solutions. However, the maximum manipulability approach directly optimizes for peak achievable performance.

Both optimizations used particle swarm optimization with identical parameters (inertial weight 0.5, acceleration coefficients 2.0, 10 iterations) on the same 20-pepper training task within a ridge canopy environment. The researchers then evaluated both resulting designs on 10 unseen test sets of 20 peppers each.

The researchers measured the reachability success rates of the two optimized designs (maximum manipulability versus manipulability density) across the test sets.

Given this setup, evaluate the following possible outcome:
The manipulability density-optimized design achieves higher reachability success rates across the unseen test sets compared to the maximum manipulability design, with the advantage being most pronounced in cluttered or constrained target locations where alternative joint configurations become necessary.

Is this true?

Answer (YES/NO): NO